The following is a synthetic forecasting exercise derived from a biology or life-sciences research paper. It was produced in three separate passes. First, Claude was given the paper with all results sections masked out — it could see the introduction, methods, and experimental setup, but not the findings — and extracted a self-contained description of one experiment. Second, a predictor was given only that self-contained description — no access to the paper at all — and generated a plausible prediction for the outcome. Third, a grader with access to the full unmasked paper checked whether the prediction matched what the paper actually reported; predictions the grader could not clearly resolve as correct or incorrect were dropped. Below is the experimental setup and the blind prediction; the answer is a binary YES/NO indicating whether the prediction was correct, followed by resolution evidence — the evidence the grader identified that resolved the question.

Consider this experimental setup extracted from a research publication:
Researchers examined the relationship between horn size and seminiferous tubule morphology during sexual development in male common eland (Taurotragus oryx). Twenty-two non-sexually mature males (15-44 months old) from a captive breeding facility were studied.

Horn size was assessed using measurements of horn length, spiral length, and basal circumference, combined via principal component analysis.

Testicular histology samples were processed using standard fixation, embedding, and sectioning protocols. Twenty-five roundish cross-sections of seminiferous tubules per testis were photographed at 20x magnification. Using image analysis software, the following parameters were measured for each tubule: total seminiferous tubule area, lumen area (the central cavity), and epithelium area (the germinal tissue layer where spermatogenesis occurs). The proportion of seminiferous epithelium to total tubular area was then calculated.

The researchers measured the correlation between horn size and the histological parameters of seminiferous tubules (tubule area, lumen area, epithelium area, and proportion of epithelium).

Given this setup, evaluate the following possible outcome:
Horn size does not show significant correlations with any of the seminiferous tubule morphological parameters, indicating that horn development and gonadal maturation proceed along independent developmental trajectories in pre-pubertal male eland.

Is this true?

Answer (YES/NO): NO